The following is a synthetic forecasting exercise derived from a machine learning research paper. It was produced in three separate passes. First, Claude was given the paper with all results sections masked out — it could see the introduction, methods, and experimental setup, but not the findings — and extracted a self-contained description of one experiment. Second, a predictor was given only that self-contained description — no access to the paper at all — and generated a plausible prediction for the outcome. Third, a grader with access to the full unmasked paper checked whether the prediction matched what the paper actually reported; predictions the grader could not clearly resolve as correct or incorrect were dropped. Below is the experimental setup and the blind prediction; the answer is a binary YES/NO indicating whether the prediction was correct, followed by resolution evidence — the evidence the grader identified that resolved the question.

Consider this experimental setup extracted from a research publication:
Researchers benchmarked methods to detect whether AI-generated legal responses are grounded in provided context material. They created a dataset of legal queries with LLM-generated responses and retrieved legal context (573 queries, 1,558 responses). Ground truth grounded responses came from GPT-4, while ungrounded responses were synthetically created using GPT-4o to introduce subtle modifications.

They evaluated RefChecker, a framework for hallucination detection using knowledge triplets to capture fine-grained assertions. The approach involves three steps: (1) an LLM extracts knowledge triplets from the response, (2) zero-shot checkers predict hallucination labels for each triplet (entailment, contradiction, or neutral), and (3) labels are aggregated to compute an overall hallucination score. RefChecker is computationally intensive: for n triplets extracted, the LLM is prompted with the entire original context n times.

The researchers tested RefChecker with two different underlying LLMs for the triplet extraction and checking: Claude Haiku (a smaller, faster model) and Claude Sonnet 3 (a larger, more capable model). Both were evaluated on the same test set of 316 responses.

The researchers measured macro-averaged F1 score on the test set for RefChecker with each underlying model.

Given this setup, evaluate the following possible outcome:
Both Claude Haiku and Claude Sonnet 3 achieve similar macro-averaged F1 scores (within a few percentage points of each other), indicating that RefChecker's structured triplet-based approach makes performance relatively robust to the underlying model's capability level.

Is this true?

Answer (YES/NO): NO